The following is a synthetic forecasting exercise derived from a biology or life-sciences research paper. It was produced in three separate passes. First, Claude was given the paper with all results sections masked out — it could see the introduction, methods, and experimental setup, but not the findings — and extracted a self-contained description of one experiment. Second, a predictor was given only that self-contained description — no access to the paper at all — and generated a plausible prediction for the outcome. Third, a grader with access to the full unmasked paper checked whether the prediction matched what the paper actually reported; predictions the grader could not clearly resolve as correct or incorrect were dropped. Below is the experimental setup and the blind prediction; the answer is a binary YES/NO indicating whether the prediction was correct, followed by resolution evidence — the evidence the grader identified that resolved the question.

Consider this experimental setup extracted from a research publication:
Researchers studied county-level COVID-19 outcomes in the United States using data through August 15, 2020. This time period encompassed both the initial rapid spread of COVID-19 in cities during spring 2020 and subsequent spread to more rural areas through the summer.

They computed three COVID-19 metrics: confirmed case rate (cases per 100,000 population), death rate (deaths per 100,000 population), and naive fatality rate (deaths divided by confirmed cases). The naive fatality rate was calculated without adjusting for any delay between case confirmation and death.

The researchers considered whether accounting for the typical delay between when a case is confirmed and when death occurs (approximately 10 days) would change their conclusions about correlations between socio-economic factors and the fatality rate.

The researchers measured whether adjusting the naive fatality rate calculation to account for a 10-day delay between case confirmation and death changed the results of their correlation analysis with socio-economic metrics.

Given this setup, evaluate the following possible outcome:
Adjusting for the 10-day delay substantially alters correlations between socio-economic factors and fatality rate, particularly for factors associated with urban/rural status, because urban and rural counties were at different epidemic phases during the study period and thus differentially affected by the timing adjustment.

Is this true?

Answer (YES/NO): NO